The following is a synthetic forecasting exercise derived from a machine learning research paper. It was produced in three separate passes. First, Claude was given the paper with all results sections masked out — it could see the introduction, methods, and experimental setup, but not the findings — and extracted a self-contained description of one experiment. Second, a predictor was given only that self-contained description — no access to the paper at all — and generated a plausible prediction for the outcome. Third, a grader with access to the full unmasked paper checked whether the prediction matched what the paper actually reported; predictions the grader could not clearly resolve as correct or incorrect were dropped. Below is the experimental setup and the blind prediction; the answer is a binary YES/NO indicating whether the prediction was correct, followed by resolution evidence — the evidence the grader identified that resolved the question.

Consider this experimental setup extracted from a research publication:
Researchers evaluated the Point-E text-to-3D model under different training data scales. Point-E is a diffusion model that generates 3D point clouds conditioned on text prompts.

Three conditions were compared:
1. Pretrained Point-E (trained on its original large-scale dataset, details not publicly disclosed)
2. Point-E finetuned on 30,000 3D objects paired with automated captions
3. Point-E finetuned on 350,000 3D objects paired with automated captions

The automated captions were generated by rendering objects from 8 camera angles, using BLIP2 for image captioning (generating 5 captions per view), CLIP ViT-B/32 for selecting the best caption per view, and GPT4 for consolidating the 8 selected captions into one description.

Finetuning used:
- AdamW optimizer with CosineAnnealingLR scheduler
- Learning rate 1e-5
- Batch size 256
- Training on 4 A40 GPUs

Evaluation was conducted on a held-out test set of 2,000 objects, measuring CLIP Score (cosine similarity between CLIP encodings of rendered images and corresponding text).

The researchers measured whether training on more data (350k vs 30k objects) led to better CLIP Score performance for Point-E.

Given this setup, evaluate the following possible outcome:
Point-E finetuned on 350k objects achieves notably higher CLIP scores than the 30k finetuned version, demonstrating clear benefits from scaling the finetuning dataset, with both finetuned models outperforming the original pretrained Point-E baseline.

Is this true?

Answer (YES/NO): YES